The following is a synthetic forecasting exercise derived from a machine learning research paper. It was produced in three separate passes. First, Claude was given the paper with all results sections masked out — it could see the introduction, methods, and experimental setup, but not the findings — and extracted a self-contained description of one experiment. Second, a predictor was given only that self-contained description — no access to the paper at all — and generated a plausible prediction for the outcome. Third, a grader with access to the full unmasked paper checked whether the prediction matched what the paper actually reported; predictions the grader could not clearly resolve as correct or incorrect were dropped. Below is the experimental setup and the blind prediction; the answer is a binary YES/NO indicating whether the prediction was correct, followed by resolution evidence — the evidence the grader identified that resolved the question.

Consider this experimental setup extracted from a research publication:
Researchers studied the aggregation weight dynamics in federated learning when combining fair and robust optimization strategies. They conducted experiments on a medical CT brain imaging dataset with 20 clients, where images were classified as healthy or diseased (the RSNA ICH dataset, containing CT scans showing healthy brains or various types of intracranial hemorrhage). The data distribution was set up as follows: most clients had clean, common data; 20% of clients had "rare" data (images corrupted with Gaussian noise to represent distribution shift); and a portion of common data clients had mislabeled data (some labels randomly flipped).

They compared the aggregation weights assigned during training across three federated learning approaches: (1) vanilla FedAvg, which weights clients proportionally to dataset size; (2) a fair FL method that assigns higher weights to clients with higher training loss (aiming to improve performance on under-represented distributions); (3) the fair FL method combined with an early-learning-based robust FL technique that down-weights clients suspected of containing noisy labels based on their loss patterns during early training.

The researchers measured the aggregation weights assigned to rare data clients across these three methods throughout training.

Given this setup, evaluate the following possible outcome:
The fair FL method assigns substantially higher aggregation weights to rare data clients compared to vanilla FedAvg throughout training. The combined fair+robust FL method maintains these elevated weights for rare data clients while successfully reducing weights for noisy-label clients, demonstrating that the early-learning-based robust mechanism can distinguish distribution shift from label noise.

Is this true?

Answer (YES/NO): NO